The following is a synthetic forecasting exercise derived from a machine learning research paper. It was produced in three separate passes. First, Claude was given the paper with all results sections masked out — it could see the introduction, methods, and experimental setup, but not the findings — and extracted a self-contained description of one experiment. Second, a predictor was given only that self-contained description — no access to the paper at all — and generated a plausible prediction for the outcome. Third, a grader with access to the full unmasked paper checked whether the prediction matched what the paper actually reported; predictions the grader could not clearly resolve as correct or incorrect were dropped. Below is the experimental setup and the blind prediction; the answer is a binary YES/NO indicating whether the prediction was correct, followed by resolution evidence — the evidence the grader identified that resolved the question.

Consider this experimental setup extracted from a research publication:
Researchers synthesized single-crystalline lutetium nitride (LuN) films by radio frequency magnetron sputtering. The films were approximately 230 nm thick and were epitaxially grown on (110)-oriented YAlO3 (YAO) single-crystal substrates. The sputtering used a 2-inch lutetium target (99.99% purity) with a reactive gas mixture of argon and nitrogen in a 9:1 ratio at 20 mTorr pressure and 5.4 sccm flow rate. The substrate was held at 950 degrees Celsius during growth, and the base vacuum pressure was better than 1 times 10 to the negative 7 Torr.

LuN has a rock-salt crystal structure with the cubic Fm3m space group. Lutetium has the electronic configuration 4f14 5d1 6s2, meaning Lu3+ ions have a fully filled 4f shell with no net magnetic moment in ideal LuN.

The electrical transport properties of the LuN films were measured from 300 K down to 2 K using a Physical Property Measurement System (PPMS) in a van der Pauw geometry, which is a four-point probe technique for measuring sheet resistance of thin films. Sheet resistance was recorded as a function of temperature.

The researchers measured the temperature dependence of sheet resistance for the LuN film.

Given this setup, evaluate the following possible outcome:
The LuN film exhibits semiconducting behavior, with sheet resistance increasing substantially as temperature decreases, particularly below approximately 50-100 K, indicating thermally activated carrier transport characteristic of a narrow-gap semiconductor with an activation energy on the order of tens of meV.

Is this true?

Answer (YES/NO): YES